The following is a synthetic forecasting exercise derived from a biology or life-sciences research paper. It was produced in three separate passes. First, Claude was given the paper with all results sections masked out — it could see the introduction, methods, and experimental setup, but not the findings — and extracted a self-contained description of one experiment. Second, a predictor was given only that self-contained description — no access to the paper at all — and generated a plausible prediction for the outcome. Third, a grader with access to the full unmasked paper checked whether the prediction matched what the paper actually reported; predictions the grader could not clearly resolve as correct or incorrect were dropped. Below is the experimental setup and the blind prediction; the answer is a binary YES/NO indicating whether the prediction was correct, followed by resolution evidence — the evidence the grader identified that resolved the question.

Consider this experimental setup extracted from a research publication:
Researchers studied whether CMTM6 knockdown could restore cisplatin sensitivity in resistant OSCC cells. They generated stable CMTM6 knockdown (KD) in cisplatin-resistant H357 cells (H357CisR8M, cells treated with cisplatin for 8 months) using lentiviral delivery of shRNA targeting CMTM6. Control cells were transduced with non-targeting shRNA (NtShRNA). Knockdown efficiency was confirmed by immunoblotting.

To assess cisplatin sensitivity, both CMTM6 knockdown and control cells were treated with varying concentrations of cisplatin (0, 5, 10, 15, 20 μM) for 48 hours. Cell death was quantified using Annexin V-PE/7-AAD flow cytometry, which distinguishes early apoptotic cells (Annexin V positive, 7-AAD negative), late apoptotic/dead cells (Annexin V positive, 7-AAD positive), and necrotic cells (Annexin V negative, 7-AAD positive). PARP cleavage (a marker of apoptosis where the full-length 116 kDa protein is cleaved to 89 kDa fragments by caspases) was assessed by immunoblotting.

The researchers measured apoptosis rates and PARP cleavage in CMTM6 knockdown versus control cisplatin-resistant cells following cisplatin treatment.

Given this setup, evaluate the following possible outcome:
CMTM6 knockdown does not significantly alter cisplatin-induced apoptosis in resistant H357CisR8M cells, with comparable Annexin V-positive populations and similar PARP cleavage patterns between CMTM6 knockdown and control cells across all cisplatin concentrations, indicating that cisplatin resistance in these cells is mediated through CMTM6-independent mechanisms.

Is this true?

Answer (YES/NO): NO